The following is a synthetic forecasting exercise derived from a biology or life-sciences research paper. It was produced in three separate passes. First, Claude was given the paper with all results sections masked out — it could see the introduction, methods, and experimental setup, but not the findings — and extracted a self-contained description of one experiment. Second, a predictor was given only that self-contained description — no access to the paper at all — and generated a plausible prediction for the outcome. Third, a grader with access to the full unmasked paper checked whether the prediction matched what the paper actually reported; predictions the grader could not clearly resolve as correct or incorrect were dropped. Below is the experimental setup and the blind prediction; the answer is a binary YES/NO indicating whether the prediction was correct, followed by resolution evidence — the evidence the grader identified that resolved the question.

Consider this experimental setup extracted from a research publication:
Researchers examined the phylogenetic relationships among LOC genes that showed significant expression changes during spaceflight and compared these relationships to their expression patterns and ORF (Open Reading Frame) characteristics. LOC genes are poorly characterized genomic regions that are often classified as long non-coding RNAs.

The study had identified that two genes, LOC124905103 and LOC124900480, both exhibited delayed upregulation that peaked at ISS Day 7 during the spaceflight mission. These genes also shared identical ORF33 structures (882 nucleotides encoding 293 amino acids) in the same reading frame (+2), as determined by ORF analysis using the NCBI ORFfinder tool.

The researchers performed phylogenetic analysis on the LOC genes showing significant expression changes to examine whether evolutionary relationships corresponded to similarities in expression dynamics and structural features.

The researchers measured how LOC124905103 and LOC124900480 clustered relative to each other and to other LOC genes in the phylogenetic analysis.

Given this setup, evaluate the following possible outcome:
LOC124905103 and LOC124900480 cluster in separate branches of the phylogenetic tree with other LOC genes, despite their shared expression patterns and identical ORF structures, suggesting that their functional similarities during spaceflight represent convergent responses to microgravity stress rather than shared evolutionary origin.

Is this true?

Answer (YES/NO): NO